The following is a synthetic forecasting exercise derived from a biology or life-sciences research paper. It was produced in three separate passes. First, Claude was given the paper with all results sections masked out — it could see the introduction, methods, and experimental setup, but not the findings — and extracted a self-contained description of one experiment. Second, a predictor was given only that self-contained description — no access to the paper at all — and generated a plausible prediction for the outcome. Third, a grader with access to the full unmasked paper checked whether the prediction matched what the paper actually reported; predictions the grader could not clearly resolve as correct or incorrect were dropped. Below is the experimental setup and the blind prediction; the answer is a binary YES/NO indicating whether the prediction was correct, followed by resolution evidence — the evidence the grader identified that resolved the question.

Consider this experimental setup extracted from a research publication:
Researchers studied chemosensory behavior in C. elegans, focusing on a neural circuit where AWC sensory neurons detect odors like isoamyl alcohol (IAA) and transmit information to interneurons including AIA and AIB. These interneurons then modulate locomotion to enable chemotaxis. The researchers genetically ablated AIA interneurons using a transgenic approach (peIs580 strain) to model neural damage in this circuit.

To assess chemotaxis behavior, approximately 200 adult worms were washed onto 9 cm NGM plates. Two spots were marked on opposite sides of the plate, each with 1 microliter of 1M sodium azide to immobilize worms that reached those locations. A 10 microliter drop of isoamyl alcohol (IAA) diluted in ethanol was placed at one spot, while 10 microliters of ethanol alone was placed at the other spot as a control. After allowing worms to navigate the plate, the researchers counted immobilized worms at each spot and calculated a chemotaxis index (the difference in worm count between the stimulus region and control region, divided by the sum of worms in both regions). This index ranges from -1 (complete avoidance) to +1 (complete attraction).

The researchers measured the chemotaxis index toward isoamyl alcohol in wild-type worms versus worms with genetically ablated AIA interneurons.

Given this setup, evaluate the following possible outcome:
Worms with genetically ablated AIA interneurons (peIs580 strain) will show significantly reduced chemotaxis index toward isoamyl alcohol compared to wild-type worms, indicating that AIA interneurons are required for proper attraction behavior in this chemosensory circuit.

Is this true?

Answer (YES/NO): YES